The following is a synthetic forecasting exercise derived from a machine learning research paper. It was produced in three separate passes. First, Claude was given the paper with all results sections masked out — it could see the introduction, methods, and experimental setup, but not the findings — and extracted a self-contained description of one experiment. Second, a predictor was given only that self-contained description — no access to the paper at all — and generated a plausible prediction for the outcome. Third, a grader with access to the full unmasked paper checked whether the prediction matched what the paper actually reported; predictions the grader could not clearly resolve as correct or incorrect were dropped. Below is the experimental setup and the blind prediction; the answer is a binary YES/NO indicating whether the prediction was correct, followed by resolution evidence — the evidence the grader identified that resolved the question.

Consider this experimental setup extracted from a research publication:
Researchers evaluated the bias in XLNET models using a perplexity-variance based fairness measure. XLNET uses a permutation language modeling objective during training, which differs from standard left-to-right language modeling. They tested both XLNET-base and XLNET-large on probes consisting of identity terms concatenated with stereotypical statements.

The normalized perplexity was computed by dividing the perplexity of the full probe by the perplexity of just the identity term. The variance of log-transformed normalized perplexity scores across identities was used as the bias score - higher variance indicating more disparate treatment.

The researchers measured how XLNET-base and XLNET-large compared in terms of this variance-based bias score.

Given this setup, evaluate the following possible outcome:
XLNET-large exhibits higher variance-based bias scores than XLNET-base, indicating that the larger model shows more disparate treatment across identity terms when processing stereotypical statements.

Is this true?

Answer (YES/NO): YES